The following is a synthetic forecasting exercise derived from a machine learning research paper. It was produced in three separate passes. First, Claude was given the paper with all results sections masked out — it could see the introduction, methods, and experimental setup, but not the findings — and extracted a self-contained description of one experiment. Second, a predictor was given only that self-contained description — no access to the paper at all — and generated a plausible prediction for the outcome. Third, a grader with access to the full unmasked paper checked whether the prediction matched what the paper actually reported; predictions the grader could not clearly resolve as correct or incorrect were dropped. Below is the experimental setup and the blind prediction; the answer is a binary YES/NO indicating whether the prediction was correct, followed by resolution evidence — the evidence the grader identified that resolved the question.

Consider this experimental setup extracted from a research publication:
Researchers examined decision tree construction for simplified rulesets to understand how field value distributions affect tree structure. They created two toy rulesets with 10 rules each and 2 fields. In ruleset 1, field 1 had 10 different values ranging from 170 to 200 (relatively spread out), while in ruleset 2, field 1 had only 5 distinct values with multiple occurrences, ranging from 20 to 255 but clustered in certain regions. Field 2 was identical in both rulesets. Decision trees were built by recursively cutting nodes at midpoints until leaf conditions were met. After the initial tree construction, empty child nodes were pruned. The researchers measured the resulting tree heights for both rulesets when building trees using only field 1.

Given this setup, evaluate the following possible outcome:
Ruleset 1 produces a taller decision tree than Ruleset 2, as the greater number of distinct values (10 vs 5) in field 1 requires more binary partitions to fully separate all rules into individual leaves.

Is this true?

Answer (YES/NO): YES